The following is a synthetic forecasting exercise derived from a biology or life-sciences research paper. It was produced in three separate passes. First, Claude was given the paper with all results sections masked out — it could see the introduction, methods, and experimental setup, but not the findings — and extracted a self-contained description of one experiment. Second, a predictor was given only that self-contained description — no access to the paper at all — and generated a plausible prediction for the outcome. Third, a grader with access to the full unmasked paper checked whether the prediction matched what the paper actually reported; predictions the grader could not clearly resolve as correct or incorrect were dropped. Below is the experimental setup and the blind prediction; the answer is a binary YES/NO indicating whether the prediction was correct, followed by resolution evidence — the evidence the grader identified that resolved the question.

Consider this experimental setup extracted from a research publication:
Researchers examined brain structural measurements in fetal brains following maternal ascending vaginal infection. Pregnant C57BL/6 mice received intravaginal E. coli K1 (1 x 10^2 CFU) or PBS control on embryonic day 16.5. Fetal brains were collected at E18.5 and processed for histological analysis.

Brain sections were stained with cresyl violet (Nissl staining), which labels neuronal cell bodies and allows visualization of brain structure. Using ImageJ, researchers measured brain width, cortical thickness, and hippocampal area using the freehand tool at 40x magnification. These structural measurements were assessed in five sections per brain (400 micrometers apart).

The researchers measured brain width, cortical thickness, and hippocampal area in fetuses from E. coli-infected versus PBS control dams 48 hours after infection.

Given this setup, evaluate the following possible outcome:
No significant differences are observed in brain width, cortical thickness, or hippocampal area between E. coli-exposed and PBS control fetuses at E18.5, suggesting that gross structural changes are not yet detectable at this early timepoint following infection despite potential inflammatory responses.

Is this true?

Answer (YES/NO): YES